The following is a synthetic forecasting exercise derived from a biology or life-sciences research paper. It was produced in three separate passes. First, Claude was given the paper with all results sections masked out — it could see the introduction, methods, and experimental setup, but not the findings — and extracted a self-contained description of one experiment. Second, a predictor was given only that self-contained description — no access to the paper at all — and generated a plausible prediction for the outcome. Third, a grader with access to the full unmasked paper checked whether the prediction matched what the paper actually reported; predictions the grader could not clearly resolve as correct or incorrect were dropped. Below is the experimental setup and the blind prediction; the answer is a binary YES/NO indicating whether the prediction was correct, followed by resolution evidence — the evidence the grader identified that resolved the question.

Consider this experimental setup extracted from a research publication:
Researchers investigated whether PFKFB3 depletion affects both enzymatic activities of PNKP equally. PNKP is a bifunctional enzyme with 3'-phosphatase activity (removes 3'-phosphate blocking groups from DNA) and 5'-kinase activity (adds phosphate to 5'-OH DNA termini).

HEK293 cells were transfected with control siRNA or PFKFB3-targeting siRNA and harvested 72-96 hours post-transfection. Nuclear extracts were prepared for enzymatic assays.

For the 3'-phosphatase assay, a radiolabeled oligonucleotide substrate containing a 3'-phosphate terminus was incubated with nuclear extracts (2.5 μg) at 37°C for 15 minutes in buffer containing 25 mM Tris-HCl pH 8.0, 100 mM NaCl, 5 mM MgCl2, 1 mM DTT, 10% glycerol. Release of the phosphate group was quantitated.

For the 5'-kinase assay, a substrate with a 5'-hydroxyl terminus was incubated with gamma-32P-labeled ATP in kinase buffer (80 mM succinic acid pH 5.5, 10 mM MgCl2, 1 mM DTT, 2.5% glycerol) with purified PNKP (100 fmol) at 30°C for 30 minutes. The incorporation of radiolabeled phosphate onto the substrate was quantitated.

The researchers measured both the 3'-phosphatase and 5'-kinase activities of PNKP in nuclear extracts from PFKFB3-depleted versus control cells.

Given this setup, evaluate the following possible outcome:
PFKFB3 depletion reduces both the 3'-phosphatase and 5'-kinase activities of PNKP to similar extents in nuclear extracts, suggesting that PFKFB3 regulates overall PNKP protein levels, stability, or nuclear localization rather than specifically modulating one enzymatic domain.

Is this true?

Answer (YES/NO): NO